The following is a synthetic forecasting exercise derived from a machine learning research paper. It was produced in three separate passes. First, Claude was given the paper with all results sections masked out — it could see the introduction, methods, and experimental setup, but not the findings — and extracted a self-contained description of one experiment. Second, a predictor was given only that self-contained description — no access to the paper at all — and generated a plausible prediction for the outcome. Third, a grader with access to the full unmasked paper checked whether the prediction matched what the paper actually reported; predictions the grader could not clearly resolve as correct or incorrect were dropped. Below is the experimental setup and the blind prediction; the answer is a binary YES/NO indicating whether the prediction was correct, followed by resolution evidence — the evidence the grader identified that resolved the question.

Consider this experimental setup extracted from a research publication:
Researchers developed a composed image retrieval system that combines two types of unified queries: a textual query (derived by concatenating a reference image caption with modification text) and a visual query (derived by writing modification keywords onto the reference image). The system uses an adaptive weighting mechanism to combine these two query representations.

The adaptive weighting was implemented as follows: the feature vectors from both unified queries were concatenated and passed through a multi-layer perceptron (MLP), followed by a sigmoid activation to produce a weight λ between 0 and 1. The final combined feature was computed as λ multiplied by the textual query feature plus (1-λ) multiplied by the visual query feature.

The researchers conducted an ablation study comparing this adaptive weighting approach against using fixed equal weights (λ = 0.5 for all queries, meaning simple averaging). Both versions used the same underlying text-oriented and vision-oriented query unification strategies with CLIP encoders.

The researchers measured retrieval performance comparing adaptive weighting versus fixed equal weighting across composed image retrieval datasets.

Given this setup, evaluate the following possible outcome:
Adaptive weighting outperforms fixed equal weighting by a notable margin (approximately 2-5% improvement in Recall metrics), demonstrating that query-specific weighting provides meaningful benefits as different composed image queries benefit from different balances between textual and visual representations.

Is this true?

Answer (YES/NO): NO